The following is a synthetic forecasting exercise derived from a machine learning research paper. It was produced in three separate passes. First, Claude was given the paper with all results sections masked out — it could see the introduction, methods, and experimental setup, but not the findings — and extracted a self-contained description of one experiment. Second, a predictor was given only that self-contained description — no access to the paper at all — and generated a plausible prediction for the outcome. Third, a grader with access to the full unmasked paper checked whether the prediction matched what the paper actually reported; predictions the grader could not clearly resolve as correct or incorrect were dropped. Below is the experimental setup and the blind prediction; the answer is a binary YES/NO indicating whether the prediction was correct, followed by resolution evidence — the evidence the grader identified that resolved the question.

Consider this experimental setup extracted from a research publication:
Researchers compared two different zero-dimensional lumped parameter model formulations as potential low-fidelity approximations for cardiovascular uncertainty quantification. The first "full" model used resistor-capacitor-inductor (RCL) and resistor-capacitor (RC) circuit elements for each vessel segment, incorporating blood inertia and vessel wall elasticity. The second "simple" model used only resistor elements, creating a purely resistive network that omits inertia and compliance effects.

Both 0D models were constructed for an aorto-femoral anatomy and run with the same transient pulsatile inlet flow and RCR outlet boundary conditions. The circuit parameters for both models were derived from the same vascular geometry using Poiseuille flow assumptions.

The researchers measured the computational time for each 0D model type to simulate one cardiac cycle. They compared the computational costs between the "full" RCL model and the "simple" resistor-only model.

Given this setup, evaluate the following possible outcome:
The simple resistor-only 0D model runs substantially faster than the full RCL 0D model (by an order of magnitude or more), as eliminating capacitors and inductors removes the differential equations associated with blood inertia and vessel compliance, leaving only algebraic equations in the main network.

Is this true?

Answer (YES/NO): YES